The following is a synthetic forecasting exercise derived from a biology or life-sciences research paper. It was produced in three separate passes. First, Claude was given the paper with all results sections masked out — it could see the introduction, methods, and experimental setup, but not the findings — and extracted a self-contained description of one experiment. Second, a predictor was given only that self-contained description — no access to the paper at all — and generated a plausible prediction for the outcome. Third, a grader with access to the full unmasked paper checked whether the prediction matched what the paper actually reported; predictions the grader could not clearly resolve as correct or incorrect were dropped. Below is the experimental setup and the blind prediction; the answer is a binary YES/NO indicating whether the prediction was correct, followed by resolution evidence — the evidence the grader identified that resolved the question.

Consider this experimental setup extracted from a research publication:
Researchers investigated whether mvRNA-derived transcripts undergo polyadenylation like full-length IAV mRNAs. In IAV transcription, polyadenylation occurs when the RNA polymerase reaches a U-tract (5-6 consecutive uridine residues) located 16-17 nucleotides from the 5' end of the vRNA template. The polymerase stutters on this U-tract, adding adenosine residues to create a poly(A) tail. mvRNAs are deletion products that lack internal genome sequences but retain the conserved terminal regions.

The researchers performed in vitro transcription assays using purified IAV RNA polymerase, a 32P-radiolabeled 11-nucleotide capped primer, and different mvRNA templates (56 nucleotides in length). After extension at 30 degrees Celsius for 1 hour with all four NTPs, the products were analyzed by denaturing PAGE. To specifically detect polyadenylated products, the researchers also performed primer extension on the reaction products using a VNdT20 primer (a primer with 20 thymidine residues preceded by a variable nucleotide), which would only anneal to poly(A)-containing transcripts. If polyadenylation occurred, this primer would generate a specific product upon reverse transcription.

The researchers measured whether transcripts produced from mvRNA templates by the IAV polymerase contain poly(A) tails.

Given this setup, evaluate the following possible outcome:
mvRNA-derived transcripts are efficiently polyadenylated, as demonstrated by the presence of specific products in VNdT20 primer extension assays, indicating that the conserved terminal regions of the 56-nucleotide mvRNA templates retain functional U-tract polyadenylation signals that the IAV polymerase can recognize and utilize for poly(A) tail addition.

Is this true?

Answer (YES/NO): NO